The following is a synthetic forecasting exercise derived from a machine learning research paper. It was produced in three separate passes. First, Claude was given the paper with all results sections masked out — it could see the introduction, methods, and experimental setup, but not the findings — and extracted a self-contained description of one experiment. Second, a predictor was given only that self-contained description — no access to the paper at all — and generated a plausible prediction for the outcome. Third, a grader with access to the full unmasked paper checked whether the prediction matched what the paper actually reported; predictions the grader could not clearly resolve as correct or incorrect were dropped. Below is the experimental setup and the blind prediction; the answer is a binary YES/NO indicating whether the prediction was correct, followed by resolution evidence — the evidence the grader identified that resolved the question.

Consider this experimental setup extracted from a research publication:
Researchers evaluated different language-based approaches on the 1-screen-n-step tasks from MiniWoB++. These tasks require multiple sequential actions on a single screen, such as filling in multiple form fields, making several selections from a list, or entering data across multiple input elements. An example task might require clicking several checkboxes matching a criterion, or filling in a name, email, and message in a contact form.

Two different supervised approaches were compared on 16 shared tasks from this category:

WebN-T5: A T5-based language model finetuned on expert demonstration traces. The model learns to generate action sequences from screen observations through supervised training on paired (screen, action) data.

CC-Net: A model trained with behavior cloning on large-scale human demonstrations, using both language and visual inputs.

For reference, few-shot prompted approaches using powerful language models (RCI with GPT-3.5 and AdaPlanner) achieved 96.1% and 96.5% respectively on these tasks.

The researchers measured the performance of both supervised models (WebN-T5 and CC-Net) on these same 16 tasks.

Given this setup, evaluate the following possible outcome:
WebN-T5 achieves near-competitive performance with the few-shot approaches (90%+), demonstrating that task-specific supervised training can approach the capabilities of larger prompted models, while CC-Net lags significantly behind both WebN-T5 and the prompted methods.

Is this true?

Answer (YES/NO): NO